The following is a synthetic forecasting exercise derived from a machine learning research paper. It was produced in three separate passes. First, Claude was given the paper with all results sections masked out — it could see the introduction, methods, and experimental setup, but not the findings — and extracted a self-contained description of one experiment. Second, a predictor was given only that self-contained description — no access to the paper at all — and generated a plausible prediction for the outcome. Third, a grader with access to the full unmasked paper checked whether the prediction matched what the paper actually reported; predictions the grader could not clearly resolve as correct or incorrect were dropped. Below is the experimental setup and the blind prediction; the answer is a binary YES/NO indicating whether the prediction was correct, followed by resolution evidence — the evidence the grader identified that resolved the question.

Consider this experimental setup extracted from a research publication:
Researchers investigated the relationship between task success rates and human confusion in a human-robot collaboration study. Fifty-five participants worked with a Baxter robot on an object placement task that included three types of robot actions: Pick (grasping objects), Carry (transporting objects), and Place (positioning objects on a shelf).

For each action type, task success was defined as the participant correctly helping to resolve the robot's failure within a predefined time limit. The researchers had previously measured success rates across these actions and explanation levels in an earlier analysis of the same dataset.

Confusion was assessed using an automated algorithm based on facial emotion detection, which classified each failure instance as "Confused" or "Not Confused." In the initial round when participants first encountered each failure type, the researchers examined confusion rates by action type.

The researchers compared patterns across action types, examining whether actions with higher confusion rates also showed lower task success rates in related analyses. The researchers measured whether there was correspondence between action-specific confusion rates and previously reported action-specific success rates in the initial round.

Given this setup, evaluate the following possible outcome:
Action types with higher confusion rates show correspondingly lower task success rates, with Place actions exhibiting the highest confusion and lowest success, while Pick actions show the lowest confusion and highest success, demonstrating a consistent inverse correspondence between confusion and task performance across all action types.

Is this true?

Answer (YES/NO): NO